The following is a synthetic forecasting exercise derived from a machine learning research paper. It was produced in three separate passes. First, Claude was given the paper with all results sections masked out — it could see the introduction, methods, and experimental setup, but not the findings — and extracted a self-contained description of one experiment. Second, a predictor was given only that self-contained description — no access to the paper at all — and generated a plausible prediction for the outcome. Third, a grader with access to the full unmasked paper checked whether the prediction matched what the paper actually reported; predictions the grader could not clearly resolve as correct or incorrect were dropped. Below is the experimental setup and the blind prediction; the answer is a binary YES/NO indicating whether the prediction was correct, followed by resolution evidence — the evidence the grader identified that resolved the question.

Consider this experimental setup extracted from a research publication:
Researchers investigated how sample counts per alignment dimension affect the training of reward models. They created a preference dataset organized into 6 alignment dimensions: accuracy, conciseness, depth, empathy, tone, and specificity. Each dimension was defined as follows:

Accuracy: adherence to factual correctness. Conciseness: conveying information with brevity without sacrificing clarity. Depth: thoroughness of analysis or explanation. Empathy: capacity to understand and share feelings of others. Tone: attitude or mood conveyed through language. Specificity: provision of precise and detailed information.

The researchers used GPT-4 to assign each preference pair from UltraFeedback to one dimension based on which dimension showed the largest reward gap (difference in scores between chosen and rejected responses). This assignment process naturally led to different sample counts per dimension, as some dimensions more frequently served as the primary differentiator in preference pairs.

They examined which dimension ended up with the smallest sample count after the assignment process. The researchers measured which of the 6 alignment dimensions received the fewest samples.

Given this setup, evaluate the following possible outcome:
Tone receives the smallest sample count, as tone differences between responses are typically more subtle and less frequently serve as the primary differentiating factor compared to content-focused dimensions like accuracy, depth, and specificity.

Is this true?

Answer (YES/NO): YES